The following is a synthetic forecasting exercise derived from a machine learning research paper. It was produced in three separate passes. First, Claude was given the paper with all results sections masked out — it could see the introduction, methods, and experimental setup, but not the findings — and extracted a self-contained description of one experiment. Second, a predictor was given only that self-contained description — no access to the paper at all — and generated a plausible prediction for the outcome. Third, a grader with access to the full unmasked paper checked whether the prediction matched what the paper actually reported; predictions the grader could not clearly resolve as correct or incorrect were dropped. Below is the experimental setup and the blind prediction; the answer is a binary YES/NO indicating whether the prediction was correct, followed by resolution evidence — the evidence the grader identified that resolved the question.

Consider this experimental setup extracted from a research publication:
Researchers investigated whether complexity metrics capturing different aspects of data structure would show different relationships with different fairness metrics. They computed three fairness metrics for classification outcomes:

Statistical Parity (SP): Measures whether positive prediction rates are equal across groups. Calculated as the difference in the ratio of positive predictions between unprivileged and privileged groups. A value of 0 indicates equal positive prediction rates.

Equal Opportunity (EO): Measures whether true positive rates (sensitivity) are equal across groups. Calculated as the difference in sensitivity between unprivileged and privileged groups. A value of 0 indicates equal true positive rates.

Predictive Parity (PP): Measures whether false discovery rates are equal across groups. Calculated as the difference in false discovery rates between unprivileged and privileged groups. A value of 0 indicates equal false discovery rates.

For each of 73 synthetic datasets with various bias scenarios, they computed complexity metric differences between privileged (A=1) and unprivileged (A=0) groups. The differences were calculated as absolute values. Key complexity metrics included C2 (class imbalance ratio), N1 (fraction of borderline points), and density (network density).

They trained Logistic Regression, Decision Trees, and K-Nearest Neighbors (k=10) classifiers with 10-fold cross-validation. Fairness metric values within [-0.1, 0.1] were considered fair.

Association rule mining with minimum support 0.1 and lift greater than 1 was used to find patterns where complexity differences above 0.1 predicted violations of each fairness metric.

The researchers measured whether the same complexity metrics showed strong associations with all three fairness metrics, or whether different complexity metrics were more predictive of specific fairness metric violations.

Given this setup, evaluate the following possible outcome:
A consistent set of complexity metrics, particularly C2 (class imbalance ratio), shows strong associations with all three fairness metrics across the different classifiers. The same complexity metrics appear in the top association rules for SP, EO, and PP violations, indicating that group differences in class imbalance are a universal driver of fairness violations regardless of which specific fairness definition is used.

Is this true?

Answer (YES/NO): NO